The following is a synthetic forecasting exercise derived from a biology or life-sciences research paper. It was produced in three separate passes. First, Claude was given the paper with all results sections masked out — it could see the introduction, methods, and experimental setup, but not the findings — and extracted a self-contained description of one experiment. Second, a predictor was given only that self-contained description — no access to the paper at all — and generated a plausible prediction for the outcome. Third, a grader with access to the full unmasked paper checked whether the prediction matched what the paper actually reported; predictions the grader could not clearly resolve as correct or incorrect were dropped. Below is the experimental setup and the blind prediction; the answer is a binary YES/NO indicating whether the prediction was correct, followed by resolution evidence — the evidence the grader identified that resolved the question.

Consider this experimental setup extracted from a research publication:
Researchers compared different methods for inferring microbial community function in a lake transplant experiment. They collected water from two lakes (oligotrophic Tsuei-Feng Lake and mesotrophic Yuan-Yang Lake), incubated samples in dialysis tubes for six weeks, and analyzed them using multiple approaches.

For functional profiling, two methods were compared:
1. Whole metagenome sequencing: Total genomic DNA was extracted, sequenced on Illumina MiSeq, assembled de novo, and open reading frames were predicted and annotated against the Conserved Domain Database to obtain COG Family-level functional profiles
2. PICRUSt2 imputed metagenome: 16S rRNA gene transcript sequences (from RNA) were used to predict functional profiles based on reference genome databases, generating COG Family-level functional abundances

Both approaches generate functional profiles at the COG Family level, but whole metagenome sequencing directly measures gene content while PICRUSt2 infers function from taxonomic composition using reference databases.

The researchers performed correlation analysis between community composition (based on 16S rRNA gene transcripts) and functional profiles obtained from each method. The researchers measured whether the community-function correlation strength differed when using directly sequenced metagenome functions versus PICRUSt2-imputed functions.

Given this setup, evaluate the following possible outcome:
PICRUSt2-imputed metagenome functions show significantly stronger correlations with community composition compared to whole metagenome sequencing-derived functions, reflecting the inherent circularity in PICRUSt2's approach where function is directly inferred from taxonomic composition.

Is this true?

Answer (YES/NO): NO